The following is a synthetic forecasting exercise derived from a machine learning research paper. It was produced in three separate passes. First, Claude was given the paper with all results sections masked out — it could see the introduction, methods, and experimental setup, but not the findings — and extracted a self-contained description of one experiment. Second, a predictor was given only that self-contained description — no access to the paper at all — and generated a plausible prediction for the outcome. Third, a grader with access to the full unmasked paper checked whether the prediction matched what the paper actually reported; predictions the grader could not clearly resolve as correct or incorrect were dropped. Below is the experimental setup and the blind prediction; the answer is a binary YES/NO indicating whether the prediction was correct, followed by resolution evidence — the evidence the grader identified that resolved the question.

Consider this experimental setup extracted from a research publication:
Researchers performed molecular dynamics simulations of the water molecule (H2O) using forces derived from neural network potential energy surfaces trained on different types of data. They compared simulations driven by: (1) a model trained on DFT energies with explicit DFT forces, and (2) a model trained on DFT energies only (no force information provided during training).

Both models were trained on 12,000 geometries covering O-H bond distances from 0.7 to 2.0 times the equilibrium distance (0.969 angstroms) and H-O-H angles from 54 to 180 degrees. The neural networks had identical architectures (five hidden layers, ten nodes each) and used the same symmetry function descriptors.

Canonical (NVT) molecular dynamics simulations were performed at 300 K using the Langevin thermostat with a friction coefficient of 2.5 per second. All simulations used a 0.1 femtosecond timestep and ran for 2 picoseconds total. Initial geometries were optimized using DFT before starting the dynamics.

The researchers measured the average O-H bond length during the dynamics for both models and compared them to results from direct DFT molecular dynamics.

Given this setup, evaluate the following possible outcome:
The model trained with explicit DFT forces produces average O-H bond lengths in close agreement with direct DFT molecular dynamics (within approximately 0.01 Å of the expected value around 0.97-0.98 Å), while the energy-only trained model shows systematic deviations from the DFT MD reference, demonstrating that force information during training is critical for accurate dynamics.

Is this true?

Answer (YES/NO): NO